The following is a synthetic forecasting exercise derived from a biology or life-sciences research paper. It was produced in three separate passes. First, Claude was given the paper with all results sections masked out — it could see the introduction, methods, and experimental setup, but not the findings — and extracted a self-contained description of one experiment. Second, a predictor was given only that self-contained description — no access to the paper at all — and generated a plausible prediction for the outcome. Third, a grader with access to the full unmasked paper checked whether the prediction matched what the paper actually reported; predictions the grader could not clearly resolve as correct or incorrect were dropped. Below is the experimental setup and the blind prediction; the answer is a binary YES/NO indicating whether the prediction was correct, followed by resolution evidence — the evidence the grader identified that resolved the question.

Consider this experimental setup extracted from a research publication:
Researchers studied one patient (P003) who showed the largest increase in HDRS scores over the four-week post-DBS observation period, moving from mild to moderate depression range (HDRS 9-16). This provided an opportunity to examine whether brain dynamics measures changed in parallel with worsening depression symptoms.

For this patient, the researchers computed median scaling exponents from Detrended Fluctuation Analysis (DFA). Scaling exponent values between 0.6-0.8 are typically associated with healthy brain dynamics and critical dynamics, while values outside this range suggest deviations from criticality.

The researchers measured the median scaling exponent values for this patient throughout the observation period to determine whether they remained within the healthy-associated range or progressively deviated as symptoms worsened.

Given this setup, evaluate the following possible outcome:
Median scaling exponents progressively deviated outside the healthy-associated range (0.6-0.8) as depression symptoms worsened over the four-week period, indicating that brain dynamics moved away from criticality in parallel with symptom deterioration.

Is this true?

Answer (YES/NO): NO